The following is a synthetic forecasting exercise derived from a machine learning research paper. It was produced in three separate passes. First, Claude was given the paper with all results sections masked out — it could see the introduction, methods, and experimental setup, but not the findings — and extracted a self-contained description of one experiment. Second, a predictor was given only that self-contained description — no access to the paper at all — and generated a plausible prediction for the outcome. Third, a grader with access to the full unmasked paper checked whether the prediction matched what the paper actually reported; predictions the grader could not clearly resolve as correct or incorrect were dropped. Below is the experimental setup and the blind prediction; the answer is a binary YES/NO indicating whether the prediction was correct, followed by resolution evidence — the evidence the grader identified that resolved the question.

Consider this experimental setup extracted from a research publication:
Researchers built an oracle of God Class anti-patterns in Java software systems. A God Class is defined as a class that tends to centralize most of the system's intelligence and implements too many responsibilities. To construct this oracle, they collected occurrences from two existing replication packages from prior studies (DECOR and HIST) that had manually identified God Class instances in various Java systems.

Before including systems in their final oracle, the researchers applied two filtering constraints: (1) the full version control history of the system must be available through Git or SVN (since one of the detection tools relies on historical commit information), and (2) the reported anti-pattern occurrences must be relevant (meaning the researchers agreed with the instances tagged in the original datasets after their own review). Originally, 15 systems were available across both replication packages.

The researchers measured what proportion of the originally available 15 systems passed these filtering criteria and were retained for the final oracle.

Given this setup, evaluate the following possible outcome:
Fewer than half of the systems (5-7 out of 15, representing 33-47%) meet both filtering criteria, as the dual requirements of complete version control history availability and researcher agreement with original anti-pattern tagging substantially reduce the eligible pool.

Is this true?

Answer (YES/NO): NO